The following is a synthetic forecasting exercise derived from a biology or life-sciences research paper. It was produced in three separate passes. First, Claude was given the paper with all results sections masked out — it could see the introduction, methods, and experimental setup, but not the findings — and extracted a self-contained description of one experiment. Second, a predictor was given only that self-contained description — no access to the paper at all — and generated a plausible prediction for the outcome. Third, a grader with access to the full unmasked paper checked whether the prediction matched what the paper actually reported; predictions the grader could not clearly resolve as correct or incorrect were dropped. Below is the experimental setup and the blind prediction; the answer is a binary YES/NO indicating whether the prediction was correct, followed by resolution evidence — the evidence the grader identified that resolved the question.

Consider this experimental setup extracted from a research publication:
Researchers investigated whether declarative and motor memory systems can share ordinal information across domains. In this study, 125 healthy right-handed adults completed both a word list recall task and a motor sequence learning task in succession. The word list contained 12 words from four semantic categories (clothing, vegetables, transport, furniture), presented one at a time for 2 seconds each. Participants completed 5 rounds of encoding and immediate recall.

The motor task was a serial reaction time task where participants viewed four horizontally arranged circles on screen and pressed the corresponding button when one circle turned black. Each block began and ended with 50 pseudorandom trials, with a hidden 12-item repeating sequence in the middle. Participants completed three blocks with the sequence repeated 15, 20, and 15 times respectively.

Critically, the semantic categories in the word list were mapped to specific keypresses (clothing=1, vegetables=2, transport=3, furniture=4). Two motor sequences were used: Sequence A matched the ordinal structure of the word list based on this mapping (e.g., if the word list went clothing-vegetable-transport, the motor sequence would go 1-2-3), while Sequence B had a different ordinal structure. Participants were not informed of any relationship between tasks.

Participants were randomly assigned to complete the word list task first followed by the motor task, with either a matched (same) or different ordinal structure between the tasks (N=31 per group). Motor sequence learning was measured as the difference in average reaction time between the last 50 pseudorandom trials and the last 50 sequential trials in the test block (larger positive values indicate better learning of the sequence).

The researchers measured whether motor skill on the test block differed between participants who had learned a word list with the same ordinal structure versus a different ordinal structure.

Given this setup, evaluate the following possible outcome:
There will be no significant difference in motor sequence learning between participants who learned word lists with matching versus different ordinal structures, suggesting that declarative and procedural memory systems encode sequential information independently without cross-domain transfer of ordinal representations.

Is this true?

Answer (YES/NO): YES